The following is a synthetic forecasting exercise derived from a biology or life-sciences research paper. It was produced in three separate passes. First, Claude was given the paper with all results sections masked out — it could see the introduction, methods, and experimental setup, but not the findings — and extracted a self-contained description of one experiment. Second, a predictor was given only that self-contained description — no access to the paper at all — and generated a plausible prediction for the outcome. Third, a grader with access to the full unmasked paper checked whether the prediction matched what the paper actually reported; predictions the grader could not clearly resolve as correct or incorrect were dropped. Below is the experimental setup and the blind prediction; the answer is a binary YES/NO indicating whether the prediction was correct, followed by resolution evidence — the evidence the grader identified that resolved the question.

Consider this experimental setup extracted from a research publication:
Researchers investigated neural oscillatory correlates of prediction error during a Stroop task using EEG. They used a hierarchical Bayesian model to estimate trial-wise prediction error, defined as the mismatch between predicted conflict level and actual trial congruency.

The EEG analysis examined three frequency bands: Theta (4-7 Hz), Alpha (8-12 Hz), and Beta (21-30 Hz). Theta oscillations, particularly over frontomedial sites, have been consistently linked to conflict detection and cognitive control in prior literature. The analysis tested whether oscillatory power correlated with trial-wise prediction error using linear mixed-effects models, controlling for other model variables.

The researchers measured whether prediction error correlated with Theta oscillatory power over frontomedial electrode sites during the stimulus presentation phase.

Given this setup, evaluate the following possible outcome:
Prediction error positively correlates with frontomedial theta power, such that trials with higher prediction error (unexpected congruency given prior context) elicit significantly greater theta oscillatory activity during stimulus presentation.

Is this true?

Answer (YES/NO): YES